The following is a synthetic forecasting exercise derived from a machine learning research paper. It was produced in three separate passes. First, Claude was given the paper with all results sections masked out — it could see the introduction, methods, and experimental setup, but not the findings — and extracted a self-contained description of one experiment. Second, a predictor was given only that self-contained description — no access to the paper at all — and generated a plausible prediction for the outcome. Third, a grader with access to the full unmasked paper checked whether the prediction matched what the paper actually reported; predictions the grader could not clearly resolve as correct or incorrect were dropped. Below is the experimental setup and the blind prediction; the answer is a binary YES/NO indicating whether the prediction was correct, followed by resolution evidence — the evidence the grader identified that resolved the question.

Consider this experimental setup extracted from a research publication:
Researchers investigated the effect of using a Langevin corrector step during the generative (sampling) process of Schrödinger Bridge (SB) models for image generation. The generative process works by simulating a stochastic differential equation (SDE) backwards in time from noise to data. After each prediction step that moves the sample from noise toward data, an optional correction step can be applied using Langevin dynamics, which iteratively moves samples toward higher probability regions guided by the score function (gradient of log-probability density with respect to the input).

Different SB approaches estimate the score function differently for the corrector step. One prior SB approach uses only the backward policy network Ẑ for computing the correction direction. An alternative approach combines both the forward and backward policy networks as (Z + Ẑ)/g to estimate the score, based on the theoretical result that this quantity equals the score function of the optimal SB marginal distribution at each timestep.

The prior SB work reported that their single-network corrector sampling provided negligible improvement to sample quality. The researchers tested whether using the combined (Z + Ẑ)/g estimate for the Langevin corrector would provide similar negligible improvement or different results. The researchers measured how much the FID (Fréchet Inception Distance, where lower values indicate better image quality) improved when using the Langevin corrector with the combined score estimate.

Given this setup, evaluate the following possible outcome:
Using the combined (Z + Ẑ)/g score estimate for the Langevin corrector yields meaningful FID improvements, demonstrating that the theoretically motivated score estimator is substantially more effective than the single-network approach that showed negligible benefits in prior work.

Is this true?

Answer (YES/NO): YES